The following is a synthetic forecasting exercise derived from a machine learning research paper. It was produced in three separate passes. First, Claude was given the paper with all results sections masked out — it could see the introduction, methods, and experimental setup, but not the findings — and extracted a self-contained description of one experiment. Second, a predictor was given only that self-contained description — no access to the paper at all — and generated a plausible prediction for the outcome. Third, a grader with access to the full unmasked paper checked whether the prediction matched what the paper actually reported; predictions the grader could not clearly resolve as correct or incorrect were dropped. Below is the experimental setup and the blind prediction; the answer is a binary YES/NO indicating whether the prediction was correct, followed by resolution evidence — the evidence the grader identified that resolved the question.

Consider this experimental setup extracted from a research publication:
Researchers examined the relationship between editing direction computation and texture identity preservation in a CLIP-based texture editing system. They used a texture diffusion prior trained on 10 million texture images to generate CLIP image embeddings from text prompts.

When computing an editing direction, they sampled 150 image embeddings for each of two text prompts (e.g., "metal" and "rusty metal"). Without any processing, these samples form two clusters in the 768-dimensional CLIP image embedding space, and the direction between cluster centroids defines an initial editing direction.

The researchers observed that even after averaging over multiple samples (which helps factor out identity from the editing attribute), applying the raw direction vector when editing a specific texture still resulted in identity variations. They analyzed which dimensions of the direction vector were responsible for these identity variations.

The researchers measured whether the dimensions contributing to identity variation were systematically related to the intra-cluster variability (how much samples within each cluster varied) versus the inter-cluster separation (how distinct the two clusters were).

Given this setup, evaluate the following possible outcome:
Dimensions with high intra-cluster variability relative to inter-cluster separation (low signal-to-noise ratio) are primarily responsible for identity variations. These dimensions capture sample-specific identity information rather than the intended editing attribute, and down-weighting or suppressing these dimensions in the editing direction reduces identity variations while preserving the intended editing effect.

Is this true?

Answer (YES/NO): YES